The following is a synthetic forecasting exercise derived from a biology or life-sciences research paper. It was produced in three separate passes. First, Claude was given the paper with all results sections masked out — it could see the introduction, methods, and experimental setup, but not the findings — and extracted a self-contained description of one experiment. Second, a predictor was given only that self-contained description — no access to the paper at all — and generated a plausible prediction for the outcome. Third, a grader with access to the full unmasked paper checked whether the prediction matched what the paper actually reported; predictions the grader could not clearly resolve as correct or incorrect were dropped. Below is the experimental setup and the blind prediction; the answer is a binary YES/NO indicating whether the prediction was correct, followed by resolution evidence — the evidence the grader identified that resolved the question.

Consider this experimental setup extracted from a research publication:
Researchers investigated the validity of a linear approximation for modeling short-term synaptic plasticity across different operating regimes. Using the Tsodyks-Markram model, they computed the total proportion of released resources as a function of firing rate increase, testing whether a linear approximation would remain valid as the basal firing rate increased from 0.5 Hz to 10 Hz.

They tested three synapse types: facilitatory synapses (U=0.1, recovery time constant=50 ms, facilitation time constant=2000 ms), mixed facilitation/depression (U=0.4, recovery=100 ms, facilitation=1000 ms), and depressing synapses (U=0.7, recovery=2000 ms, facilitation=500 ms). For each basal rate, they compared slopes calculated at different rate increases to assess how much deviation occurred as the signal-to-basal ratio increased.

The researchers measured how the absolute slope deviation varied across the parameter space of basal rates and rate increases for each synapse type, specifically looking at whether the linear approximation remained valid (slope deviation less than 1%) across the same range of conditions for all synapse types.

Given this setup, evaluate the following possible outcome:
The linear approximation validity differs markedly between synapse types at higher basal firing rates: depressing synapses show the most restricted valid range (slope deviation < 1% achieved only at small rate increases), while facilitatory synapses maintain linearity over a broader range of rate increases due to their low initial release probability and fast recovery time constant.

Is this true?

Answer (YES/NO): NO